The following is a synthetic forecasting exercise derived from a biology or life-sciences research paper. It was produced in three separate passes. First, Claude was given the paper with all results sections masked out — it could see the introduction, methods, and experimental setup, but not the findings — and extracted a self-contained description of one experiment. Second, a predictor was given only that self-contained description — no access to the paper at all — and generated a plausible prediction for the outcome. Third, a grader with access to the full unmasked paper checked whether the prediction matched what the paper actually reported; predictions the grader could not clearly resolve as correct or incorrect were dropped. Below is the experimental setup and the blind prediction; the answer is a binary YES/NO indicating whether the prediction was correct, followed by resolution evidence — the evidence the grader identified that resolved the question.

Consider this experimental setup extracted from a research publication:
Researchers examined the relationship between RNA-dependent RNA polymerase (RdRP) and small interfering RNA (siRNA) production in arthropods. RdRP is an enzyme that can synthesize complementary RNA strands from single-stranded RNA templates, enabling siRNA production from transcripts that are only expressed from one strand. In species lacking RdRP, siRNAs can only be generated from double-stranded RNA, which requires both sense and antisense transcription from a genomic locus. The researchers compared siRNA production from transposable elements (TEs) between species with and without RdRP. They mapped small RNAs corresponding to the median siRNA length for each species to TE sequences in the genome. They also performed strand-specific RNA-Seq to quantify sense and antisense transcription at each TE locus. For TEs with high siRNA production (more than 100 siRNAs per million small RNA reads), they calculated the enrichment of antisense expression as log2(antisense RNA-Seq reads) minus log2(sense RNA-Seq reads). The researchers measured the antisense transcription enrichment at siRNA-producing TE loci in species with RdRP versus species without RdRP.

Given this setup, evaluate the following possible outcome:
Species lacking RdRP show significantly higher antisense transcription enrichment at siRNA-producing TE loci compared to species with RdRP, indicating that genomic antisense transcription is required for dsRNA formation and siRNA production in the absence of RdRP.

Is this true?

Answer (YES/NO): YES